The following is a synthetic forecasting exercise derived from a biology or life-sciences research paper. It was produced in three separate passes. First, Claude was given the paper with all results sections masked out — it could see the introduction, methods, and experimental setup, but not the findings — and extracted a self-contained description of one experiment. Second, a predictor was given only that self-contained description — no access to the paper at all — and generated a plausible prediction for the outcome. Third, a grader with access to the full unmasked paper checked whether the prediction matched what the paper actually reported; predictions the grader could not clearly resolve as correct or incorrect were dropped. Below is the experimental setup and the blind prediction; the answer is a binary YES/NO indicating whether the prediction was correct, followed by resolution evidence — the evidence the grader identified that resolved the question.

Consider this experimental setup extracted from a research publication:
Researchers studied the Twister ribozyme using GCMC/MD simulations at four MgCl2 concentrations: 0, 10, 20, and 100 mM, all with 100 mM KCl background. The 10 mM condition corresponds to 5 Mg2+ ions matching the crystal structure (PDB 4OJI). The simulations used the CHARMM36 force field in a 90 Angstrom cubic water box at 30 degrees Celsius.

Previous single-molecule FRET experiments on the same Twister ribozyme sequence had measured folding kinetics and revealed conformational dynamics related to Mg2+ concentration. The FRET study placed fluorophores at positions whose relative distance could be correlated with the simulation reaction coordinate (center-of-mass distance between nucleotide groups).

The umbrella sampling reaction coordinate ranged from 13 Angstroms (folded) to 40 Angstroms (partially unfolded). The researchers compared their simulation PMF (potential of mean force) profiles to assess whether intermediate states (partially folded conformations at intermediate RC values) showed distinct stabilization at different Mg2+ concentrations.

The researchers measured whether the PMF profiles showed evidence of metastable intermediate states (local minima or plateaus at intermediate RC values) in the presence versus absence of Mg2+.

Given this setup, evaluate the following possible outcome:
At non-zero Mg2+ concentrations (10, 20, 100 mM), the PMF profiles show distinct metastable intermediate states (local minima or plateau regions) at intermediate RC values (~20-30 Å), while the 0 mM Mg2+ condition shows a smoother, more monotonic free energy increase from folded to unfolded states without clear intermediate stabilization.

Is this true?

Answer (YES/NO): NO